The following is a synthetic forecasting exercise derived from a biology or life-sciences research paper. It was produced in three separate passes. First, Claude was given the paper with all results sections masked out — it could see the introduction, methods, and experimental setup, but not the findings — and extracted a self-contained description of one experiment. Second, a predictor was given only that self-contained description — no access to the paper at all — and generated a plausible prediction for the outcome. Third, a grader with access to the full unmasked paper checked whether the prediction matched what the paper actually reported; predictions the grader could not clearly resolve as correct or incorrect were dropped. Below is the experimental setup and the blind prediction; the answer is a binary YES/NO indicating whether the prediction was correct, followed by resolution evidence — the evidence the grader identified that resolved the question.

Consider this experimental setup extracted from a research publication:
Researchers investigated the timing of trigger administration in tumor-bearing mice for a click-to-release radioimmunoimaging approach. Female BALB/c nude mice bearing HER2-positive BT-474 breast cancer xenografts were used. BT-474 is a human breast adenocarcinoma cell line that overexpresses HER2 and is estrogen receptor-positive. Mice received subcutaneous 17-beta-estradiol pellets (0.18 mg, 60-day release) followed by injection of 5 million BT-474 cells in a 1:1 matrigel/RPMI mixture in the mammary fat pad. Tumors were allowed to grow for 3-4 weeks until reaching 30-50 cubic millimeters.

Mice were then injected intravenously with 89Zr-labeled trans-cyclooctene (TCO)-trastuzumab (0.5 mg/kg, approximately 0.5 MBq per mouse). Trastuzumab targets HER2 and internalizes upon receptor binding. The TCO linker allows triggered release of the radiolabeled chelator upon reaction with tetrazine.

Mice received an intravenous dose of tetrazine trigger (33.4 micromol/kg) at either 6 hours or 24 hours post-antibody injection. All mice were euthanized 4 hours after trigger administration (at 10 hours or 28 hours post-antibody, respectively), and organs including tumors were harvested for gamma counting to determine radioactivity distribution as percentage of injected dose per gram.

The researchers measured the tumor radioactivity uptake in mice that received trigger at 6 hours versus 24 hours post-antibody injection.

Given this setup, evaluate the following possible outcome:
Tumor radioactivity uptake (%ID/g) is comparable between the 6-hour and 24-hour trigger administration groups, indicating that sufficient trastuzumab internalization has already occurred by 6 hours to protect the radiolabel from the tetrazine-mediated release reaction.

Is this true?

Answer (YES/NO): NO